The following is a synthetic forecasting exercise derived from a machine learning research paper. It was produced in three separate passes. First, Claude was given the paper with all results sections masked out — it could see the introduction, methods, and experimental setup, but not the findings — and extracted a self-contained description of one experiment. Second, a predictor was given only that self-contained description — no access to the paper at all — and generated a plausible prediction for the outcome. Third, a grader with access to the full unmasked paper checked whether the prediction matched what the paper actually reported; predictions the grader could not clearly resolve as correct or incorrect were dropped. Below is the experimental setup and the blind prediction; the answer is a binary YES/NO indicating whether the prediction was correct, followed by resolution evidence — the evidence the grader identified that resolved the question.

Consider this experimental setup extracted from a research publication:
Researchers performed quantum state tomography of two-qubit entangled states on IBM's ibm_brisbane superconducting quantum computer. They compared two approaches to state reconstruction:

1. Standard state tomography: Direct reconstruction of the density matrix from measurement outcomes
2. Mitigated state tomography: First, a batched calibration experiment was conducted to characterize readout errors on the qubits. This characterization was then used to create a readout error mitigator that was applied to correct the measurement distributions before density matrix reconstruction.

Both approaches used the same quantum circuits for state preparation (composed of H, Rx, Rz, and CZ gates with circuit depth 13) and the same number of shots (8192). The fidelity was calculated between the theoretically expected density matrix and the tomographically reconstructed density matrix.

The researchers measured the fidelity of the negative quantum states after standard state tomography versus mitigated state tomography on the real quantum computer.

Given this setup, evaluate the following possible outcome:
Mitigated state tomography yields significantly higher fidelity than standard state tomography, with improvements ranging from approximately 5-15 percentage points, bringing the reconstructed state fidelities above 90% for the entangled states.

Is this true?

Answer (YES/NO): YES